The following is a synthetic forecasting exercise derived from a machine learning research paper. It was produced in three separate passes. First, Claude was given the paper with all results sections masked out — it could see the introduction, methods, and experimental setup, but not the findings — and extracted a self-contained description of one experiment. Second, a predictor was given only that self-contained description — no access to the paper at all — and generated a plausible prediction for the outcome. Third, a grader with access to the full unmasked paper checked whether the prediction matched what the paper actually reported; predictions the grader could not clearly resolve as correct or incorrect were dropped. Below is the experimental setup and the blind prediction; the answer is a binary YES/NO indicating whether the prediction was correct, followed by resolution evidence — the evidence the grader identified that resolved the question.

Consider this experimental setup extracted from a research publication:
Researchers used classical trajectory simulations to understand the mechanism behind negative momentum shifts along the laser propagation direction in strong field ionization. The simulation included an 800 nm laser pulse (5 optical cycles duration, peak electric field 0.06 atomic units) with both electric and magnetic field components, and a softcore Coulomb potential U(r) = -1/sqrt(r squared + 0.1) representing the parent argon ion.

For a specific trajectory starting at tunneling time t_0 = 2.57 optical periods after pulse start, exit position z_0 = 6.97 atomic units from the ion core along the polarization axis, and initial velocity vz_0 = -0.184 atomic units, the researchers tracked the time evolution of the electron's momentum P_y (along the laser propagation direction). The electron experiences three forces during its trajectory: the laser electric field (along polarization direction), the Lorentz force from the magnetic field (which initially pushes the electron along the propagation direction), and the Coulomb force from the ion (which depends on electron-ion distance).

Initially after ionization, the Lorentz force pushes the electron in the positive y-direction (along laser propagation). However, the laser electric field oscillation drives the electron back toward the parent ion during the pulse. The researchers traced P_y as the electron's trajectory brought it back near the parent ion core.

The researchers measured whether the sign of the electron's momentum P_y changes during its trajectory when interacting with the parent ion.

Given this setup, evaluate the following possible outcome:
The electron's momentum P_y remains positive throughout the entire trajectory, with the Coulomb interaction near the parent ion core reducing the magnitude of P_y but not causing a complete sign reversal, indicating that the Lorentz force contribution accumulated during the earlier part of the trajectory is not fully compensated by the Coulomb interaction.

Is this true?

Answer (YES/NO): NO